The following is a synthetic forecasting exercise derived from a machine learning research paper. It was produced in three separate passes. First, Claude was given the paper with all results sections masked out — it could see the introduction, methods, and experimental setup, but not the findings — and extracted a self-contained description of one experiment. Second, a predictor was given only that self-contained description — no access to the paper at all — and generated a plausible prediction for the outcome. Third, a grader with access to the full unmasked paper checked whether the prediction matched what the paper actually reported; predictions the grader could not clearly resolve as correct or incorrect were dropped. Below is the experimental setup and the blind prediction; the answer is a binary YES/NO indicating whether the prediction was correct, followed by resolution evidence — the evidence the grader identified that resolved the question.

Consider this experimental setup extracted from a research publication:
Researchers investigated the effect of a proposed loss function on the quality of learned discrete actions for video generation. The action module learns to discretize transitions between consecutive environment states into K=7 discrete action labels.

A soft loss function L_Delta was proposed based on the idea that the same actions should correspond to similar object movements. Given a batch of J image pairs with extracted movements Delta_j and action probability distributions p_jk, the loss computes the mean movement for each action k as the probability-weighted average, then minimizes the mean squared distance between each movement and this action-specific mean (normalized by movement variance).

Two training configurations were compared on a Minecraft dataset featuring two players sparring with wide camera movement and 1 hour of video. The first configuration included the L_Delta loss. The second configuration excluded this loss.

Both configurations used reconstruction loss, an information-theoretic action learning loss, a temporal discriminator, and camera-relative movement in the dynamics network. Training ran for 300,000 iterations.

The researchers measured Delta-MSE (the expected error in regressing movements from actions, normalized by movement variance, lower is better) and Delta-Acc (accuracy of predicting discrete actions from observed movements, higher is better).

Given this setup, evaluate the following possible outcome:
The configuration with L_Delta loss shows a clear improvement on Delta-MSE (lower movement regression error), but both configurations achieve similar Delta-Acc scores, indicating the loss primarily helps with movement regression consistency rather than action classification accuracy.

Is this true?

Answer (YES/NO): NO